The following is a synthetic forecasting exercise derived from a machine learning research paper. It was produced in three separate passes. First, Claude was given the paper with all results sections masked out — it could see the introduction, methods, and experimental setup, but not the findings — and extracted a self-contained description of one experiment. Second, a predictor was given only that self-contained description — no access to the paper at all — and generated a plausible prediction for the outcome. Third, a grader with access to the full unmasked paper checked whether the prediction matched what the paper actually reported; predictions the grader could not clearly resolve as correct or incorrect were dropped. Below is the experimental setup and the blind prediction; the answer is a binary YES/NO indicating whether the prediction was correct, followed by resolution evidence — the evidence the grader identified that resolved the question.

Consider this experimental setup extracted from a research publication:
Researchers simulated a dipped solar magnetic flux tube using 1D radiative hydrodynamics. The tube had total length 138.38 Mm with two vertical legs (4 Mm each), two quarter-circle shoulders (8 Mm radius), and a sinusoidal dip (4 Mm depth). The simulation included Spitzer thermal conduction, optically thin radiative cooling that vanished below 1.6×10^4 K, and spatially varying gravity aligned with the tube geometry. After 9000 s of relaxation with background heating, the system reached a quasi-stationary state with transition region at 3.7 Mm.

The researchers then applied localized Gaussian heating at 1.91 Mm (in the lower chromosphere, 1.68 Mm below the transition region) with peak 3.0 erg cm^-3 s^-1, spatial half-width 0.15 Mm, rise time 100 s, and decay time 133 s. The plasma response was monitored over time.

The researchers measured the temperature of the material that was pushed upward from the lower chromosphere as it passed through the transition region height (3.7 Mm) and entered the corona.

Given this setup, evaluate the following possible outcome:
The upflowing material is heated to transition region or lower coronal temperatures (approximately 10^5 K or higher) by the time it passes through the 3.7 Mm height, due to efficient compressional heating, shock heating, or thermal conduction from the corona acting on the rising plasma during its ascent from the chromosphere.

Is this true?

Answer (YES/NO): NO